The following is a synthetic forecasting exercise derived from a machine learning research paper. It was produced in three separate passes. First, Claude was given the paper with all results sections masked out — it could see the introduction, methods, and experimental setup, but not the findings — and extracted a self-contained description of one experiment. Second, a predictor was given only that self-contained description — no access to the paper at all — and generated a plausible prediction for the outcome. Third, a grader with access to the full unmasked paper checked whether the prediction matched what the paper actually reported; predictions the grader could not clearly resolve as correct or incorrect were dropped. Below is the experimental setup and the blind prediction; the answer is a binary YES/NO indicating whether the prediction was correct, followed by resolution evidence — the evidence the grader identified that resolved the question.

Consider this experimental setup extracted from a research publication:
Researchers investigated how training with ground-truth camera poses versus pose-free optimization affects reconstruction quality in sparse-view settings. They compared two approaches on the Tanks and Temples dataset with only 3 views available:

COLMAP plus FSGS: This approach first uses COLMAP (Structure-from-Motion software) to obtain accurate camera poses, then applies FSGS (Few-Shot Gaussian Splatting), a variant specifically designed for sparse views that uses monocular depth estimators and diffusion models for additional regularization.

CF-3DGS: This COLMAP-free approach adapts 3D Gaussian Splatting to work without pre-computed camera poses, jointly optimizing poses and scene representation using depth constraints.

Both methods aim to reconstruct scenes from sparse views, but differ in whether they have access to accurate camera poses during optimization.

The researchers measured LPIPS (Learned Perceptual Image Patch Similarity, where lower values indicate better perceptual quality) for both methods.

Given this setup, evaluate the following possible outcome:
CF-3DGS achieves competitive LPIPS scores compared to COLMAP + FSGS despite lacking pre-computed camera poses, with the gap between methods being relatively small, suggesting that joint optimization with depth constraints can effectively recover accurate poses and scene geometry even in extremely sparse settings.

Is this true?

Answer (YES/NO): NO